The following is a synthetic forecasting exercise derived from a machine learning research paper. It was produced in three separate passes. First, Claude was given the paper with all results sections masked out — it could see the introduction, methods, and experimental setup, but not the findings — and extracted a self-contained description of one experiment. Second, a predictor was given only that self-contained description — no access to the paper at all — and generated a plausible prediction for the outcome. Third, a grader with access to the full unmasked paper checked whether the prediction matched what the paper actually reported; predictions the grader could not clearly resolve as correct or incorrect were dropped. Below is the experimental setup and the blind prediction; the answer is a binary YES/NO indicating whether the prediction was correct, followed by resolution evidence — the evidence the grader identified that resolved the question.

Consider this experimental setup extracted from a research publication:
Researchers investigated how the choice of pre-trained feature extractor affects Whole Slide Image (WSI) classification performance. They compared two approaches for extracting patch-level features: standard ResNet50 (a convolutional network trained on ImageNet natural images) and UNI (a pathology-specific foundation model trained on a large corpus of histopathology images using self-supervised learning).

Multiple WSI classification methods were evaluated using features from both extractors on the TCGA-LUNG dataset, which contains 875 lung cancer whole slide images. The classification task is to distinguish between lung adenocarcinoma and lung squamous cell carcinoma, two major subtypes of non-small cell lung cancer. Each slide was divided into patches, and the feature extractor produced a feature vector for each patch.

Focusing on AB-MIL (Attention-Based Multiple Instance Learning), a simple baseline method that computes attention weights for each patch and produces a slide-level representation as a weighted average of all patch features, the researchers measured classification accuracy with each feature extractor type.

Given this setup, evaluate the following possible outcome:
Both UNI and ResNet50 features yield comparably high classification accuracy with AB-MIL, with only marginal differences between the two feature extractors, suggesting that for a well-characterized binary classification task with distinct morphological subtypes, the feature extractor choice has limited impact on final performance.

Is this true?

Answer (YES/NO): NO